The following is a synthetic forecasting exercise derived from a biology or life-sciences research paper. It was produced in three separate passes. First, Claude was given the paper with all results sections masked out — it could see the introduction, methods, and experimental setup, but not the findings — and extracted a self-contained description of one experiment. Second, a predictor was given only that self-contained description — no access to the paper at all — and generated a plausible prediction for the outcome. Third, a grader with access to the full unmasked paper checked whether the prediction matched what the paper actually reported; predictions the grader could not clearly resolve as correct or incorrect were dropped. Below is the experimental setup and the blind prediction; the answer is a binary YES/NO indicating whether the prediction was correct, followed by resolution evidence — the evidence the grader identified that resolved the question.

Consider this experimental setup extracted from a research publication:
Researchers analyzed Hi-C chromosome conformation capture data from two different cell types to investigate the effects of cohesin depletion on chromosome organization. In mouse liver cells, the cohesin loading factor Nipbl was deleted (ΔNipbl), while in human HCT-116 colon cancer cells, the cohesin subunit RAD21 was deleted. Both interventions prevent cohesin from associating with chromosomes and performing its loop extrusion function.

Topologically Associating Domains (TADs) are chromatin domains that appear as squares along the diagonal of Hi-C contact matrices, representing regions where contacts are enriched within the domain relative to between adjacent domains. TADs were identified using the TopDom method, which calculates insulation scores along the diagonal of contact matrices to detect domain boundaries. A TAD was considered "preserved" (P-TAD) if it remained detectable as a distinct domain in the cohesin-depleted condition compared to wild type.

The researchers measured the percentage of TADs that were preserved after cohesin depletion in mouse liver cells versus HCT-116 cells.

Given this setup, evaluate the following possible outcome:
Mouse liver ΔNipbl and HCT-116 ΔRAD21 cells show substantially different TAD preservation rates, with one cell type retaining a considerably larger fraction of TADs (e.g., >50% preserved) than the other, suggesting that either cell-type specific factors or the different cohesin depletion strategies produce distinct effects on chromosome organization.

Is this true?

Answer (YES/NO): NO